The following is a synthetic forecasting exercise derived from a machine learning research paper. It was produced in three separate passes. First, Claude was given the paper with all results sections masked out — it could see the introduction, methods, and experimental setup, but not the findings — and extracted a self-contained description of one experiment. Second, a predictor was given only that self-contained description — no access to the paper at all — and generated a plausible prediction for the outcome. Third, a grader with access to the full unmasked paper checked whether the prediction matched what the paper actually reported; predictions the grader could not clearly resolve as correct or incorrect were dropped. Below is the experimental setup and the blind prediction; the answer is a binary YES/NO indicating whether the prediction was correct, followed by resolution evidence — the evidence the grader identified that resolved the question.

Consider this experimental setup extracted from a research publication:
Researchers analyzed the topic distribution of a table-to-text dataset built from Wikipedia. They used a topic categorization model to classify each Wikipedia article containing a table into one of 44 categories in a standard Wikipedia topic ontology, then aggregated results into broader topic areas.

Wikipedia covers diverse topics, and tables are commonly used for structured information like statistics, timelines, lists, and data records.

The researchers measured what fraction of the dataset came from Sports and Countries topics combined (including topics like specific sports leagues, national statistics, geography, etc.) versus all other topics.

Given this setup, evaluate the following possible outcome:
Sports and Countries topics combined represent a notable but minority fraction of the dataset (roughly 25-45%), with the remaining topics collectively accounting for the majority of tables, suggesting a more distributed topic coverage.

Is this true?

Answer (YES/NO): NO